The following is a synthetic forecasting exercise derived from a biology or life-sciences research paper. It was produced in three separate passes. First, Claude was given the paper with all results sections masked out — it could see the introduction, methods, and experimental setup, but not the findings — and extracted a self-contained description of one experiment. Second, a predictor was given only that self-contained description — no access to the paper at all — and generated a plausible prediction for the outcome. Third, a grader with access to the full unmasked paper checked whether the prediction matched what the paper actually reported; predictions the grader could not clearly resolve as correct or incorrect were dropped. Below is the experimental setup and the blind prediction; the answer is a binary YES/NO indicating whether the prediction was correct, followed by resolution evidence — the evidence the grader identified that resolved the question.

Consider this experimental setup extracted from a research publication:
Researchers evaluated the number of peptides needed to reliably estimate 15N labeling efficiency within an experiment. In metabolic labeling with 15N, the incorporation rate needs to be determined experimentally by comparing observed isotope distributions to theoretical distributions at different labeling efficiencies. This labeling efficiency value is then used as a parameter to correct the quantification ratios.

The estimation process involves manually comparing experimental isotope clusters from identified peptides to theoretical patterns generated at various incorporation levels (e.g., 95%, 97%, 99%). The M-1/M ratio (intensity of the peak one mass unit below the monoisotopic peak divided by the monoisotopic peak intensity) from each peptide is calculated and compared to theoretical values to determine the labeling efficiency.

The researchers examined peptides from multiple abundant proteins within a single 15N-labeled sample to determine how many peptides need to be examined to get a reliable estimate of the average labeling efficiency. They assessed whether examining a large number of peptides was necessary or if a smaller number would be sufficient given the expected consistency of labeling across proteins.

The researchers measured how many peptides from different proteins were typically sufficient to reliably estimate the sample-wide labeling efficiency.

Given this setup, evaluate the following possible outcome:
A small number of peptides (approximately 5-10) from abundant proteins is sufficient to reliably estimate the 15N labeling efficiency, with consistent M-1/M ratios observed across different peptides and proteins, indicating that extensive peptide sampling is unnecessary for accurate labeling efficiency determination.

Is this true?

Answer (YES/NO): YES